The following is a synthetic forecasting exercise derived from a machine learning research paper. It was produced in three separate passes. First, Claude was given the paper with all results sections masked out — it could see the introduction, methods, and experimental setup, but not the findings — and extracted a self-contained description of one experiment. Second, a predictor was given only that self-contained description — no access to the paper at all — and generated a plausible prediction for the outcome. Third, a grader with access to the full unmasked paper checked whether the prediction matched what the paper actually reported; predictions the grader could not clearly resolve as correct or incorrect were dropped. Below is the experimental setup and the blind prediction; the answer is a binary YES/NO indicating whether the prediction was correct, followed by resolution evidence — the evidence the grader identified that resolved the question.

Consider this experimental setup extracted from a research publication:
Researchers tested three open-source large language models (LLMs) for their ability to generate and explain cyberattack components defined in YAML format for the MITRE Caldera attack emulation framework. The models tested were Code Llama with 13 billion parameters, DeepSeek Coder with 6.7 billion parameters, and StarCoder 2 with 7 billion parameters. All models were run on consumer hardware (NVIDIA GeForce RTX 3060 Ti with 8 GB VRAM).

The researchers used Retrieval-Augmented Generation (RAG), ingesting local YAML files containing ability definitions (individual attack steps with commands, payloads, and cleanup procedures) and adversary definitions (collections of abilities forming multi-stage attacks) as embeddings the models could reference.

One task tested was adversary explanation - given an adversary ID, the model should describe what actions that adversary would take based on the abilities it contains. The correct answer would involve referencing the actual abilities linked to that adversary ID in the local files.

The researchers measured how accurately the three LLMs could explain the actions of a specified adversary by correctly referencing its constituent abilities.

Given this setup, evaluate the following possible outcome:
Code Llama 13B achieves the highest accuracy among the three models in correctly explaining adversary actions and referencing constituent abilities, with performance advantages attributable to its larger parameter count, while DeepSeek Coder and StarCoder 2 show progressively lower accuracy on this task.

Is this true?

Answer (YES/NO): NO